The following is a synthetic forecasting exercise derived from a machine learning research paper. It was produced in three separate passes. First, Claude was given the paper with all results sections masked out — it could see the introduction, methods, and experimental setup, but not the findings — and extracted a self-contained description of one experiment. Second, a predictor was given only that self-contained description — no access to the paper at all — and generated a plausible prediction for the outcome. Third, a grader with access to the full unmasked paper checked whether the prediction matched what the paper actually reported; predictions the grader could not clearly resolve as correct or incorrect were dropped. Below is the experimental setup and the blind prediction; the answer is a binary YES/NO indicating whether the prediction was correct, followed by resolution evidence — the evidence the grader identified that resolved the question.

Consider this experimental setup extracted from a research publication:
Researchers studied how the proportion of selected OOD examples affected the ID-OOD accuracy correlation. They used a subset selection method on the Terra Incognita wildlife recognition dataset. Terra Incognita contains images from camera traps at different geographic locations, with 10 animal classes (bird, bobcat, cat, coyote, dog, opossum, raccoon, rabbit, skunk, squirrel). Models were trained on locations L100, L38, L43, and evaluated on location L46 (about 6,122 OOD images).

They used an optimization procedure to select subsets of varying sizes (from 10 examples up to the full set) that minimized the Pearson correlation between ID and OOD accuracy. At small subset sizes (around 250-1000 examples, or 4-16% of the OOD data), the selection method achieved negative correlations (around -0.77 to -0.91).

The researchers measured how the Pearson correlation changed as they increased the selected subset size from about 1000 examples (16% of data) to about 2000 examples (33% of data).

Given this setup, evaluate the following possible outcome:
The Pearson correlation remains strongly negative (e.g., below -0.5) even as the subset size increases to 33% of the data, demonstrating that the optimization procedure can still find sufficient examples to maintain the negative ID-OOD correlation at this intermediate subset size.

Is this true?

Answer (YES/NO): NO